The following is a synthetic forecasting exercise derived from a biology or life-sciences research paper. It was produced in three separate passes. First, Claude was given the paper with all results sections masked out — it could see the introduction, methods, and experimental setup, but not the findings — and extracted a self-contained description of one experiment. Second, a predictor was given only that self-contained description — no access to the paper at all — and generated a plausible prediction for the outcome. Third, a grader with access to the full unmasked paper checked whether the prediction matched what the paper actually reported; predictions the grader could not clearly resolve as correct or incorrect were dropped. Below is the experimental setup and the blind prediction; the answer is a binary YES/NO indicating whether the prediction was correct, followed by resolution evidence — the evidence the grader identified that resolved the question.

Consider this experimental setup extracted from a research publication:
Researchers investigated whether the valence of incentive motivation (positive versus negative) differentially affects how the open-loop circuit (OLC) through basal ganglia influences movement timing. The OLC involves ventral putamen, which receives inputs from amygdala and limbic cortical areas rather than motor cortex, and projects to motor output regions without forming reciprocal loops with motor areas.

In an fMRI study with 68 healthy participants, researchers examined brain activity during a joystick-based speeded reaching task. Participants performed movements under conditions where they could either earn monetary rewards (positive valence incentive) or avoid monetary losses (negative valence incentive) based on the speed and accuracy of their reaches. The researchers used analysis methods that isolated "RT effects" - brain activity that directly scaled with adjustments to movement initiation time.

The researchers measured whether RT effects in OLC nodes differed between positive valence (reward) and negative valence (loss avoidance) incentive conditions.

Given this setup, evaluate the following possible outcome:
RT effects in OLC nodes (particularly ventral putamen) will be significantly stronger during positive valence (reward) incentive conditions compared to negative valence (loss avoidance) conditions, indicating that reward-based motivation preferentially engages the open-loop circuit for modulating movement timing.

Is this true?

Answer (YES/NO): YES